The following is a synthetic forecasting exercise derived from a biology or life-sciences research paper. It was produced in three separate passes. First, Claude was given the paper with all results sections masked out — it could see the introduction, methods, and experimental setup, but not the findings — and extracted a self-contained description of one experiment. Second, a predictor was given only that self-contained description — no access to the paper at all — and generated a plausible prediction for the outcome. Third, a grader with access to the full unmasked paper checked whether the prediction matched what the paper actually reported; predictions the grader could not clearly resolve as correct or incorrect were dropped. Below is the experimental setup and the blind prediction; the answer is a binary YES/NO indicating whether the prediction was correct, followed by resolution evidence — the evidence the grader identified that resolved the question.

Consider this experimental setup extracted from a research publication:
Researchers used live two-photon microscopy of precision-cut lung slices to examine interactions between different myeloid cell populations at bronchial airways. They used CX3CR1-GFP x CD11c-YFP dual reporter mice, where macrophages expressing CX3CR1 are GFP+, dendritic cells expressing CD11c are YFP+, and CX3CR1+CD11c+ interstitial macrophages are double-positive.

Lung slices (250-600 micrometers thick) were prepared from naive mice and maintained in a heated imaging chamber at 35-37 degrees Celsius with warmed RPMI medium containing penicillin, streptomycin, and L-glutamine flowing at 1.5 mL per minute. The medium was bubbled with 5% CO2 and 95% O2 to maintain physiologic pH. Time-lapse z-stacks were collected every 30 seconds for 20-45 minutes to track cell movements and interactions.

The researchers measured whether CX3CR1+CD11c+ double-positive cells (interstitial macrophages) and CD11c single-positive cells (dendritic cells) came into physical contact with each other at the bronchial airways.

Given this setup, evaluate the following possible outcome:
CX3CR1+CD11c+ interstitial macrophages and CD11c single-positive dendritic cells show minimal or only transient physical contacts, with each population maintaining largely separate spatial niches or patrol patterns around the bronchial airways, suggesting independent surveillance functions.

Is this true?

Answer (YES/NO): NO